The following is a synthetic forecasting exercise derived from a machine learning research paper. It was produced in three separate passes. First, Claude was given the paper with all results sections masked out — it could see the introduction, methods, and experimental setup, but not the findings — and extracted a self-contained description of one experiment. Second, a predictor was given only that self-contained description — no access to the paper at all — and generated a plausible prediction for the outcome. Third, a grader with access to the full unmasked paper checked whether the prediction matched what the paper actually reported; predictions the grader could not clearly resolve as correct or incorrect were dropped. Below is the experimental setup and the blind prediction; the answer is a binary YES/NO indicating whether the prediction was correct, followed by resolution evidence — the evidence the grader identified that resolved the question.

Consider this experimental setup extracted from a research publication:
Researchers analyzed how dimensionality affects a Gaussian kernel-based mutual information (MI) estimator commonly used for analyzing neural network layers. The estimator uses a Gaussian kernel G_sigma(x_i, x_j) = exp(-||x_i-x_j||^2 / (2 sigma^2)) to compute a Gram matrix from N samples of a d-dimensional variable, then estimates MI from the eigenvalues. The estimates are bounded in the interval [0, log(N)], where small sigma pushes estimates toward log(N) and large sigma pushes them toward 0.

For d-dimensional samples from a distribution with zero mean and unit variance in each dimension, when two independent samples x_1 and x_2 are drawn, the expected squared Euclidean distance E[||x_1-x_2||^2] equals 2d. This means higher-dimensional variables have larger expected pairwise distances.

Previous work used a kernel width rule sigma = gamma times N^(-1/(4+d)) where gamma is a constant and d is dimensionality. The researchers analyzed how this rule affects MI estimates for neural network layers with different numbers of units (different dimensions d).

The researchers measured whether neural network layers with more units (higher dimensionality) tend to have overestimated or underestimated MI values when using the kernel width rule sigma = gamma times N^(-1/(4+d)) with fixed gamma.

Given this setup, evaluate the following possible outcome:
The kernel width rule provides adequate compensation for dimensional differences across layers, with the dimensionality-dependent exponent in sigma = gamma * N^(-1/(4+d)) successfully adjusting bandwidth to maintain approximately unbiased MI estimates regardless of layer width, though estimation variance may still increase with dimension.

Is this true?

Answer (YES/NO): NO